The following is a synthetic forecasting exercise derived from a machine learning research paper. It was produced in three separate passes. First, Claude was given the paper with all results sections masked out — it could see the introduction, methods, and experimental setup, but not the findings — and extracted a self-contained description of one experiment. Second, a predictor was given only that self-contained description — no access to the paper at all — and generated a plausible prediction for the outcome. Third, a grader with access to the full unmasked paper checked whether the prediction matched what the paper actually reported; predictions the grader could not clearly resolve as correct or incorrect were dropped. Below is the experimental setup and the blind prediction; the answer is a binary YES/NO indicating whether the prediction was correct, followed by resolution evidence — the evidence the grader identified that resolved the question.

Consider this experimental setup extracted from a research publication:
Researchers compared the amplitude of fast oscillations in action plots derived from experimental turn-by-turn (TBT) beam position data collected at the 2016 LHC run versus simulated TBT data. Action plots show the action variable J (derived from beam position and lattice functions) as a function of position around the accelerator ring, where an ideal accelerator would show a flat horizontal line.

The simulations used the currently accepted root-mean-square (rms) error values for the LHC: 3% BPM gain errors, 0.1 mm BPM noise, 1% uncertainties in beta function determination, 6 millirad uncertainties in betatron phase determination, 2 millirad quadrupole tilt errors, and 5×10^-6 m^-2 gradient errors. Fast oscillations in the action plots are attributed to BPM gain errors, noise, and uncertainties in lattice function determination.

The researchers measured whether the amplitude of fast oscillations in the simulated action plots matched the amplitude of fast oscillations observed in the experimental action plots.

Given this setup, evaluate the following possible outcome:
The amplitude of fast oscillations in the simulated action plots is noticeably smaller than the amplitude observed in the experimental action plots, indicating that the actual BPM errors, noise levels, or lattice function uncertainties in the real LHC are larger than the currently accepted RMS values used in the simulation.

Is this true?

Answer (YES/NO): NO